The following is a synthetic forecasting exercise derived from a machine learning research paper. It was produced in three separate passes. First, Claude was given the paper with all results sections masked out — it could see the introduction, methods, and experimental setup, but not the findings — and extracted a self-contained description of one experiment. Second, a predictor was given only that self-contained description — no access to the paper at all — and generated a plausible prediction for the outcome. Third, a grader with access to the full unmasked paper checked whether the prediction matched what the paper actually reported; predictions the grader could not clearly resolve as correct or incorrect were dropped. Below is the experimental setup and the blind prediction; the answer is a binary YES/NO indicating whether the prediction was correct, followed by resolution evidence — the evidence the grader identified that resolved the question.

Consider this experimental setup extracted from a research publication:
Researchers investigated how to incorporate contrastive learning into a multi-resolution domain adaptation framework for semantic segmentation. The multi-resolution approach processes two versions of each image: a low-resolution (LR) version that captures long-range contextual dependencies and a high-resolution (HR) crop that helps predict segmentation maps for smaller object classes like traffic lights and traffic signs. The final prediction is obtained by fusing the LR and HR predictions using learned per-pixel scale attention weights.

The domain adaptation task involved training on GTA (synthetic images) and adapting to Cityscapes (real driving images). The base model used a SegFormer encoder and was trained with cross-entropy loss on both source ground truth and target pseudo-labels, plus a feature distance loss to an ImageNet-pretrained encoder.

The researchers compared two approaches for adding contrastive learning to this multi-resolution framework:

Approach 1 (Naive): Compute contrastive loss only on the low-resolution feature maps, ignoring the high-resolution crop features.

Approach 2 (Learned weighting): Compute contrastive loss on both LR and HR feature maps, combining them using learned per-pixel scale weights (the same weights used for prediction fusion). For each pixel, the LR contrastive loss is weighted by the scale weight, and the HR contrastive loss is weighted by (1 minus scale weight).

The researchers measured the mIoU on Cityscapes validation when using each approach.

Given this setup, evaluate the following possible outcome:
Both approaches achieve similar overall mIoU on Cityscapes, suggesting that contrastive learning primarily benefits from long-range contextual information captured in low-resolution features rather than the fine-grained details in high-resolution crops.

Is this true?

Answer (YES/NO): NO